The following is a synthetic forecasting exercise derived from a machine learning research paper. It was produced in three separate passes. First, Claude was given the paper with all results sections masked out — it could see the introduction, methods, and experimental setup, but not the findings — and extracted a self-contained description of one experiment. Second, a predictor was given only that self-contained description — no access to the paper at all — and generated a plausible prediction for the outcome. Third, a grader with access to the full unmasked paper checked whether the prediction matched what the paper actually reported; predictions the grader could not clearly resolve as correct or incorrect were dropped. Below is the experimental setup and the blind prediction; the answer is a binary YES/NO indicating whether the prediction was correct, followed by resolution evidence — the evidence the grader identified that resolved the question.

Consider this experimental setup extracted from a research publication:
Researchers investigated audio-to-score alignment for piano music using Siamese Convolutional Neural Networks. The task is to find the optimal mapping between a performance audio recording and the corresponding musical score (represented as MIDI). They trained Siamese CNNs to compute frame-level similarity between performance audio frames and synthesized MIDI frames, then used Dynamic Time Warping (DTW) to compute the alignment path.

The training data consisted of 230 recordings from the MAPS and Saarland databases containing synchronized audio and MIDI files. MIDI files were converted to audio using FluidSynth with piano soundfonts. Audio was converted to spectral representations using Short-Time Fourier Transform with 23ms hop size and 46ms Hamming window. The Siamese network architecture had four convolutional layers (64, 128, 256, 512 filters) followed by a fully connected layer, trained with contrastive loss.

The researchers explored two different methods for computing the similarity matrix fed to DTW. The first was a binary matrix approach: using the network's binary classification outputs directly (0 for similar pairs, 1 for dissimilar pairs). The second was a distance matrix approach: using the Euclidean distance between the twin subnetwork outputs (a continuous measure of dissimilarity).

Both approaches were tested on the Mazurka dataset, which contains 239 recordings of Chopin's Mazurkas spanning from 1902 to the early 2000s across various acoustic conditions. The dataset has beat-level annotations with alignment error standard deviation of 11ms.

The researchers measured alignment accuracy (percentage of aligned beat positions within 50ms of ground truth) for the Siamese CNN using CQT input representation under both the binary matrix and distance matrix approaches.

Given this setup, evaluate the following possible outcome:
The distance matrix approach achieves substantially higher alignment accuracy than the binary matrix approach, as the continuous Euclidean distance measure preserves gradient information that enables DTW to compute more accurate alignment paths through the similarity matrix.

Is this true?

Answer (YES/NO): NO